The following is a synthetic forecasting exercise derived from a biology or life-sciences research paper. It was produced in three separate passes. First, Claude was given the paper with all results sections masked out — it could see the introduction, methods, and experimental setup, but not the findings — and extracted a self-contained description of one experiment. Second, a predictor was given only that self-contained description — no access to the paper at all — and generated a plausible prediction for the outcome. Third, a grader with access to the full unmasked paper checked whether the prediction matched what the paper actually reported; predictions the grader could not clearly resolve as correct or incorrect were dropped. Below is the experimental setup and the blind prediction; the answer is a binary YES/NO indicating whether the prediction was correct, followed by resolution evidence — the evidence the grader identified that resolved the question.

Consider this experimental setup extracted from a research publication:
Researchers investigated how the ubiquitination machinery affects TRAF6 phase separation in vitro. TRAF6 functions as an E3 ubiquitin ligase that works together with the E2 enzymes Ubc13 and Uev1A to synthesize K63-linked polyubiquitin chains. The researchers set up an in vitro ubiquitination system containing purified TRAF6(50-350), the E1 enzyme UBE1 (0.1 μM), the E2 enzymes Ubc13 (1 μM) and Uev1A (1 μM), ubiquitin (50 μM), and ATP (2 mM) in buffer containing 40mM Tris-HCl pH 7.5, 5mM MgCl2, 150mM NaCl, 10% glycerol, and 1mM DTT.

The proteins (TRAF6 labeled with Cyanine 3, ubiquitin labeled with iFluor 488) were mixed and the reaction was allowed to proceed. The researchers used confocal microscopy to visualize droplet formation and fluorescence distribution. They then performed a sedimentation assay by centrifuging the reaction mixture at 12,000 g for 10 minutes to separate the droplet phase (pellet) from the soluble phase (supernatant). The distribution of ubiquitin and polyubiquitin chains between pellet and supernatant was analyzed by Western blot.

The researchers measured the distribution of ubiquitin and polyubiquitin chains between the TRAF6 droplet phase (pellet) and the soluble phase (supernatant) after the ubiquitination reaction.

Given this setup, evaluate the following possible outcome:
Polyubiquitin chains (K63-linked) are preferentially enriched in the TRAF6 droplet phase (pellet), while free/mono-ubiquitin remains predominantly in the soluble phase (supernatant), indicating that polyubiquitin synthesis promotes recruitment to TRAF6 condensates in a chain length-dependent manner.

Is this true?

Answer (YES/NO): NO